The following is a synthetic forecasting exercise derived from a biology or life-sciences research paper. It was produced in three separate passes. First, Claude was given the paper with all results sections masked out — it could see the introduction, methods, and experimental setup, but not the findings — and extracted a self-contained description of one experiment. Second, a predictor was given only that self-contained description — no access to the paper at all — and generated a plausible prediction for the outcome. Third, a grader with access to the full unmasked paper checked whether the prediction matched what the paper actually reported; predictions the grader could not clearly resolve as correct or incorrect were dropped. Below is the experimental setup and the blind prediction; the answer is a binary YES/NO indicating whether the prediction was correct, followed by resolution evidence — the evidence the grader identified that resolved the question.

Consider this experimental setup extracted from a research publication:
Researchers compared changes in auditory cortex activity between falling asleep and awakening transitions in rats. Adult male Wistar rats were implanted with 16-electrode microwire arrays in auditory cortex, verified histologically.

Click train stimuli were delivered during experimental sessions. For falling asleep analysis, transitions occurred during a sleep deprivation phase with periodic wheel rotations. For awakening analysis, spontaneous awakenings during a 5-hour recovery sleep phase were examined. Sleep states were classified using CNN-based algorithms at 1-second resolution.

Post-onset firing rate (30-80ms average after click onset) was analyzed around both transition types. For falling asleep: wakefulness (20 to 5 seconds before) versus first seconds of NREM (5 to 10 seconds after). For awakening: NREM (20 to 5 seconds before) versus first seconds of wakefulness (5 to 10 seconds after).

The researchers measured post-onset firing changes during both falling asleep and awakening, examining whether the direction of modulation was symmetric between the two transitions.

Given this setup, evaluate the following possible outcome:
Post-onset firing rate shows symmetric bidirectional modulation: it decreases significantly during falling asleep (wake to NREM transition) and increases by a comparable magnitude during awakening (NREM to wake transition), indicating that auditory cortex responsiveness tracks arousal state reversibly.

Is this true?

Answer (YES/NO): YES